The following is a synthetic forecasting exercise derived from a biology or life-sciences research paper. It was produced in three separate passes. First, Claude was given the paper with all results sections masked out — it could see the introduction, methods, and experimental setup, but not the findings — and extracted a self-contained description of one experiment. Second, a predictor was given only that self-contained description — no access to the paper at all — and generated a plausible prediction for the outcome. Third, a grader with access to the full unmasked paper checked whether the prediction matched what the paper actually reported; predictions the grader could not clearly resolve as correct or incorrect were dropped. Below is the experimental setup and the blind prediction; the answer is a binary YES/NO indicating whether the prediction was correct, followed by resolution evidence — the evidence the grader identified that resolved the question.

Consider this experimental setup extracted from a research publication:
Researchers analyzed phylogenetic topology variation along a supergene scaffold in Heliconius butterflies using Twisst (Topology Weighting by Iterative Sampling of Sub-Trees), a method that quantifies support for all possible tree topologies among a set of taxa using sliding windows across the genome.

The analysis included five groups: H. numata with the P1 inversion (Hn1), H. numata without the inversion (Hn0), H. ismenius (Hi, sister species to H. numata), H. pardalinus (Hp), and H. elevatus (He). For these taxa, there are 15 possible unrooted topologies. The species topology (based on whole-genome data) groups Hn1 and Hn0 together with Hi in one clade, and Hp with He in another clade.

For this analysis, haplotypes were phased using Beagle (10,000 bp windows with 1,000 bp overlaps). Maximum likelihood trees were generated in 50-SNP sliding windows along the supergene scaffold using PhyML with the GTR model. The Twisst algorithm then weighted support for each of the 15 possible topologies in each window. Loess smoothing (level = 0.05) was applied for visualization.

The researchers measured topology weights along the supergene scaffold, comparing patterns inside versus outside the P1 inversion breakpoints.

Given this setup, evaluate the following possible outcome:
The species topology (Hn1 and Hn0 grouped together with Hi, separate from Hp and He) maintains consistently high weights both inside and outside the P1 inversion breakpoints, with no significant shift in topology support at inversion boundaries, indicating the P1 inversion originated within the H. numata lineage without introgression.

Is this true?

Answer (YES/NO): NO